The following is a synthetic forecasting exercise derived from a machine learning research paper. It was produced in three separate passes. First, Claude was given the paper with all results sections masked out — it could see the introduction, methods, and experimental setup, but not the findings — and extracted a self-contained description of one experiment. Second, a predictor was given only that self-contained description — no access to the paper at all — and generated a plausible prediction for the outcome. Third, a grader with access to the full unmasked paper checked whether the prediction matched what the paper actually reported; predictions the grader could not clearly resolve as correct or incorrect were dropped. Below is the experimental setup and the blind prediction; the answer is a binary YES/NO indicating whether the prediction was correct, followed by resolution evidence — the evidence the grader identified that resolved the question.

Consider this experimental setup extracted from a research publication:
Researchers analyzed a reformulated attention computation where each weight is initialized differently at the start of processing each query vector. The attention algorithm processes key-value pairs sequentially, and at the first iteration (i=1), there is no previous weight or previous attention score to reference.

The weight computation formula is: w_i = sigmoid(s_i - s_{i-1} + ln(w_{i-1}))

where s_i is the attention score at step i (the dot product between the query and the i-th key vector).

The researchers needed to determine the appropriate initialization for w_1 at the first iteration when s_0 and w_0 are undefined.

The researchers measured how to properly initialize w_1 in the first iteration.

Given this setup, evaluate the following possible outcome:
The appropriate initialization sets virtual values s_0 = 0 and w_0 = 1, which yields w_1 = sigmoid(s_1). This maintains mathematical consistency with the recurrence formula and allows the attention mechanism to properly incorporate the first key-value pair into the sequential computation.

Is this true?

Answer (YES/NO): NO